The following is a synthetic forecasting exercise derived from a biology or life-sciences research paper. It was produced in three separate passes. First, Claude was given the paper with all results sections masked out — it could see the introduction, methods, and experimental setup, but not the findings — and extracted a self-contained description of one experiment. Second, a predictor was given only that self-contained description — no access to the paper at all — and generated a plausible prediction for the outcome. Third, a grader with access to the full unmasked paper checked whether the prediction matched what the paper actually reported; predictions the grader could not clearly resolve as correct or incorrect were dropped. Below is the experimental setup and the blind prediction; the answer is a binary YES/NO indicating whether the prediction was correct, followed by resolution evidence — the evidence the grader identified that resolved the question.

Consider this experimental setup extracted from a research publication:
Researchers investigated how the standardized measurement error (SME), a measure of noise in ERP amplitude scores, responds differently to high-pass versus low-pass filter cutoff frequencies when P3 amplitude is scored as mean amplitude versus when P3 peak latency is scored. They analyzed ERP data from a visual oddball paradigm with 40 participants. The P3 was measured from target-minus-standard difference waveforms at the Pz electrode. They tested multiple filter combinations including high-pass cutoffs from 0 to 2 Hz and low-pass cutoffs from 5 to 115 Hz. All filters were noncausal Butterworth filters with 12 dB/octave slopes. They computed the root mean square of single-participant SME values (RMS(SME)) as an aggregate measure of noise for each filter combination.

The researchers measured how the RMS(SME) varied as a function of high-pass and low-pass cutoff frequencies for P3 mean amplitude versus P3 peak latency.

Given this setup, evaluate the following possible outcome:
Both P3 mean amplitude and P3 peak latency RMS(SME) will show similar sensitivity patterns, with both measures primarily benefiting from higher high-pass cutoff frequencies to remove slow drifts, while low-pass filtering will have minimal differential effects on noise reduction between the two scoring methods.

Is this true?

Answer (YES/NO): NO